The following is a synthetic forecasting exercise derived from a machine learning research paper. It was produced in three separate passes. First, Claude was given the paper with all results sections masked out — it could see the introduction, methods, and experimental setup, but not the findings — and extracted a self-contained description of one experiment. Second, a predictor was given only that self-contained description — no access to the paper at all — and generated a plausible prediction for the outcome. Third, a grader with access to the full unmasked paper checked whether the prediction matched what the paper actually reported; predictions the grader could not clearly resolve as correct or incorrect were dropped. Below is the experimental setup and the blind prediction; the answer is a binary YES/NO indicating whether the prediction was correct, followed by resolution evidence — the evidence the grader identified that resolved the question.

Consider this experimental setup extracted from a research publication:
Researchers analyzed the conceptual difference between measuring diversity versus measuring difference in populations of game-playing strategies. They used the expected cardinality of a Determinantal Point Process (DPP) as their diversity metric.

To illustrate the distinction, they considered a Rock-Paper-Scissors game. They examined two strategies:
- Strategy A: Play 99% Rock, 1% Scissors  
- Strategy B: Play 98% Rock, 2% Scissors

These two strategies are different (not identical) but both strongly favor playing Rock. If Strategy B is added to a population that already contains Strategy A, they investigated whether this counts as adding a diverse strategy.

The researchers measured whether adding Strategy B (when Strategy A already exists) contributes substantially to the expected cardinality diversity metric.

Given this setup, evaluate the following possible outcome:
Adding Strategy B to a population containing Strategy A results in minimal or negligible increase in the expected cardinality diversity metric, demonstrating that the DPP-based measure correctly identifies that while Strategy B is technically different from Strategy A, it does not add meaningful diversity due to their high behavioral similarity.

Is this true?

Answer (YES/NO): YES